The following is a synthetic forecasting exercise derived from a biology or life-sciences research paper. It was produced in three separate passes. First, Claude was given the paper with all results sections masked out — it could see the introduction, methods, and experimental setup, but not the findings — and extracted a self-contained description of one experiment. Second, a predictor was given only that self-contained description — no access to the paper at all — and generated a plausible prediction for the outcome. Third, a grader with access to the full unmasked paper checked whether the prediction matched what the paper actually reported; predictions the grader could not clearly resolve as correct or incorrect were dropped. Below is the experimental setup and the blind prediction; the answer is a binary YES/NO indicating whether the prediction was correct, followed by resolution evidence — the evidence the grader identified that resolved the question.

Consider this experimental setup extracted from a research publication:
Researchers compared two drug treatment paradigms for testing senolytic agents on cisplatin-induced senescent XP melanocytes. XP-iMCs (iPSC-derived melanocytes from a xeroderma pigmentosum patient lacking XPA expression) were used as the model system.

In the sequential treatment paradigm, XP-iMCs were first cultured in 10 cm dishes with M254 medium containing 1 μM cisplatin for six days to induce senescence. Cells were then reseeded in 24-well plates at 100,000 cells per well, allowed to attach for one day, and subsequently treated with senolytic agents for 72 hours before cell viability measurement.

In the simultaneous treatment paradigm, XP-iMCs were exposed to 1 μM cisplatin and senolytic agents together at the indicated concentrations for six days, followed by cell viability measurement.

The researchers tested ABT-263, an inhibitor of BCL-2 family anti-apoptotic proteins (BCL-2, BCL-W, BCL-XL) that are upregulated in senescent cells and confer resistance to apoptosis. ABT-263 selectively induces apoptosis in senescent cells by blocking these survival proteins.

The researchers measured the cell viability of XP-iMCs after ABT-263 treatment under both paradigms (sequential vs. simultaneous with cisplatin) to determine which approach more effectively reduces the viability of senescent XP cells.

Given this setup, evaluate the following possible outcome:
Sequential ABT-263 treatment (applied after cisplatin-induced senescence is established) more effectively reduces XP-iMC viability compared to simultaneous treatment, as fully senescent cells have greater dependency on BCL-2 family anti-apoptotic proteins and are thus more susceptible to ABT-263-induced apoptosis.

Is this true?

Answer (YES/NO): YES